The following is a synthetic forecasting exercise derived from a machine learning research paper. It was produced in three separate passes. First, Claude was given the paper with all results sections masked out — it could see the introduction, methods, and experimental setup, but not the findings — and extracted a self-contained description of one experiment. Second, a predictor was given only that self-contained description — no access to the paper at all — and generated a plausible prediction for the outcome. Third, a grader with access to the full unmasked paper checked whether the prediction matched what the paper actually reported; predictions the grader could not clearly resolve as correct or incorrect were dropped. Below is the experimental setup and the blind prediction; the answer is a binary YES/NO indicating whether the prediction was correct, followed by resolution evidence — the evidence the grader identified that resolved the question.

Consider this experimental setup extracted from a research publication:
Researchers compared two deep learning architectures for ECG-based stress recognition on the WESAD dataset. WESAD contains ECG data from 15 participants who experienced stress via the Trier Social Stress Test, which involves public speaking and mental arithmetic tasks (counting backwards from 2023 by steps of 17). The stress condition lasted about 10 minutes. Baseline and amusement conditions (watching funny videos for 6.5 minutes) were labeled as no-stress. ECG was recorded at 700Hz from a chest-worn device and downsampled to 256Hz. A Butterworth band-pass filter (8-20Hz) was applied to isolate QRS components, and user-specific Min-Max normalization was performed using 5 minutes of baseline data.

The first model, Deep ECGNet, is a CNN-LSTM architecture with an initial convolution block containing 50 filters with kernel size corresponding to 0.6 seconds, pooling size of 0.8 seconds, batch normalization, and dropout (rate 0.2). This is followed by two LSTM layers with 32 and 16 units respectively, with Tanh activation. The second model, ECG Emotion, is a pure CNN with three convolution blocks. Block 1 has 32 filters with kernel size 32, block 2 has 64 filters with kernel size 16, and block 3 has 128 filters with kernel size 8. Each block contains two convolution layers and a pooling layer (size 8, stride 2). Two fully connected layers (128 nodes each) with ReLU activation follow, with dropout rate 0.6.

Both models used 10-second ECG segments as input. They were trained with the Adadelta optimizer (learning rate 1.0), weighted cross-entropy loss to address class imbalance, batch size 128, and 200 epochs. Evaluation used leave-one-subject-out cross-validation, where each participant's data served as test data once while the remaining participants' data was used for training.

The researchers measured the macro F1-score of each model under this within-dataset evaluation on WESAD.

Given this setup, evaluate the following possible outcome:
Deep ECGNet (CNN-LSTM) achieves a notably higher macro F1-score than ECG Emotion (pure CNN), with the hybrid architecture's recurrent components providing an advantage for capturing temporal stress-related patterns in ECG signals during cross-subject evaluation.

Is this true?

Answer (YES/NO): NO